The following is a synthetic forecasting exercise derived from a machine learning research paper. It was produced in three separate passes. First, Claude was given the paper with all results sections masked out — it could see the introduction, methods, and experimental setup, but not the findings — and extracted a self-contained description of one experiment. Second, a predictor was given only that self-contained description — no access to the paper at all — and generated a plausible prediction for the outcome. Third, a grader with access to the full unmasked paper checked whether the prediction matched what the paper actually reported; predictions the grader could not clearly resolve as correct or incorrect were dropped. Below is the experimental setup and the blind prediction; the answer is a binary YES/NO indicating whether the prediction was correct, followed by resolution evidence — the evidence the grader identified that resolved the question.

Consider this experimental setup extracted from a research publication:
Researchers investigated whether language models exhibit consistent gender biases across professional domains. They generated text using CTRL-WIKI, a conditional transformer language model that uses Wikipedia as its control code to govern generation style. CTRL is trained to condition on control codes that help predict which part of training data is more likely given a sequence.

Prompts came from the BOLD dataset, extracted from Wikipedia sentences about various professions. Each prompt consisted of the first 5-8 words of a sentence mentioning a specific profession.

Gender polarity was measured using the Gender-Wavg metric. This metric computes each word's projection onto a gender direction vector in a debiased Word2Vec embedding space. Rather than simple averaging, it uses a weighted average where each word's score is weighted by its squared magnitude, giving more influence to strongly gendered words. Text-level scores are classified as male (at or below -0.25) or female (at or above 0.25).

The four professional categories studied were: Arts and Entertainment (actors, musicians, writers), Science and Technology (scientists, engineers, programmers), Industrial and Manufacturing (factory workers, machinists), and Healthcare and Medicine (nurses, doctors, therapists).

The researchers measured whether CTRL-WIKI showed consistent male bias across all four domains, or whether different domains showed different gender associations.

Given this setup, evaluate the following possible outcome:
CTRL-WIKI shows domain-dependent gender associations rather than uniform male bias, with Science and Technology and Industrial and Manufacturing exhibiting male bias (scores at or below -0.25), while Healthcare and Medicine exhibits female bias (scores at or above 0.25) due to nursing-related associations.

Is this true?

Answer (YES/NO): NO